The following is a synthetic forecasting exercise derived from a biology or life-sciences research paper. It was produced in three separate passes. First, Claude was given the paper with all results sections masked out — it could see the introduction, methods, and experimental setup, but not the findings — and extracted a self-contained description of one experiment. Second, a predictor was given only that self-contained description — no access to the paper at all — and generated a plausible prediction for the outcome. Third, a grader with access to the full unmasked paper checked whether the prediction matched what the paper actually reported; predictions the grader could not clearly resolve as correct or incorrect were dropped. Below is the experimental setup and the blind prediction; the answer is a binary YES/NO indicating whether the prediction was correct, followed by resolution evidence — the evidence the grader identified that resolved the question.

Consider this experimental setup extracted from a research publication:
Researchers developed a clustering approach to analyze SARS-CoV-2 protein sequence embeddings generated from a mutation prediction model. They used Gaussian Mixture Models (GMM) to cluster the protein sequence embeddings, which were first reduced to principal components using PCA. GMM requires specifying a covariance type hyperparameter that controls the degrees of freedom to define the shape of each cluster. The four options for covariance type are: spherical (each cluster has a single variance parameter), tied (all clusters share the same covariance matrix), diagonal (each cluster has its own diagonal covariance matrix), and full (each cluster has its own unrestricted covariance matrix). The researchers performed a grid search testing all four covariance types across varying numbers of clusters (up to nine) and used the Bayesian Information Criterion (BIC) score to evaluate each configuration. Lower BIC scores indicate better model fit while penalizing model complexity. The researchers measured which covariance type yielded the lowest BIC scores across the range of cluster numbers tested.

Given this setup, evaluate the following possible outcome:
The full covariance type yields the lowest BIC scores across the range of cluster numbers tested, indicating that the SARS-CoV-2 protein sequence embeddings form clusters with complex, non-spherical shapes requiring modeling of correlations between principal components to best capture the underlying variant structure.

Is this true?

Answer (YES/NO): NO